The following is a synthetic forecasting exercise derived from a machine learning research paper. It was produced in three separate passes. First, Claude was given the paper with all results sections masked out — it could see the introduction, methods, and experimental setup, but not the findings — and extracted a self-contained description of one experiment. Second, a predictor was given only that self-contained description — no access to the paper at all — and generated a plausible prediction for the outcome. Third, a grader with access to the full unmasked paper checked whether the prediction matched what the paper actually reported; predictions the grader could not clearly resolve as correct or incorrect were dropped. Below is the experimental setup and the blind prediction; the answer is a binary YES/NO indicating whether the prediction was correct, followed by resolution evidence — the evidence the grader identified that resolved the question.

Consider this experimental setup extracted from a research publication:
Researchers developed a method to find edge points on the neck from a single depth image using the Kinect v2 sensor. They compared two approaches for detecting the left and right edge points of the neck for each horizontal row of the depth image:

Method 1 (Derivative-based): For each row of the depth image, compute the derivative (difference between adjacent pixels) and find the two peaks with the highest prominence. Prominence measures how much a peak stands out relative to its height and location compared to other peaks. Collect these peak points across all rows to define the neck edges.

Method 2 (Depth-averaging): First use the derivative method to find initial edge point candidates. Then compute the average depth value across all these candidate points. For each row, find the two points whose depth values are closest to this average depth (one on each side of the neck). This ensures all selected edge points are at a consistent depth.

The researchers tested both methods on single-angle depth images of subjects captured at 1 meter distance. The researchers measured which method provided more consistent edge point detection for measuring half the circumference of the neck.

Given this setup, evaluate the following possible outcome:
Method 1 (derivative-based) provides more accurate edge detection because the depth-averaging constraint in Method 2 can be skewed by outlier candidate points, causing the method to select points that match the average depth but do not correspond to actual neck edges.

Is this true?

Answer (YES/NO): NO